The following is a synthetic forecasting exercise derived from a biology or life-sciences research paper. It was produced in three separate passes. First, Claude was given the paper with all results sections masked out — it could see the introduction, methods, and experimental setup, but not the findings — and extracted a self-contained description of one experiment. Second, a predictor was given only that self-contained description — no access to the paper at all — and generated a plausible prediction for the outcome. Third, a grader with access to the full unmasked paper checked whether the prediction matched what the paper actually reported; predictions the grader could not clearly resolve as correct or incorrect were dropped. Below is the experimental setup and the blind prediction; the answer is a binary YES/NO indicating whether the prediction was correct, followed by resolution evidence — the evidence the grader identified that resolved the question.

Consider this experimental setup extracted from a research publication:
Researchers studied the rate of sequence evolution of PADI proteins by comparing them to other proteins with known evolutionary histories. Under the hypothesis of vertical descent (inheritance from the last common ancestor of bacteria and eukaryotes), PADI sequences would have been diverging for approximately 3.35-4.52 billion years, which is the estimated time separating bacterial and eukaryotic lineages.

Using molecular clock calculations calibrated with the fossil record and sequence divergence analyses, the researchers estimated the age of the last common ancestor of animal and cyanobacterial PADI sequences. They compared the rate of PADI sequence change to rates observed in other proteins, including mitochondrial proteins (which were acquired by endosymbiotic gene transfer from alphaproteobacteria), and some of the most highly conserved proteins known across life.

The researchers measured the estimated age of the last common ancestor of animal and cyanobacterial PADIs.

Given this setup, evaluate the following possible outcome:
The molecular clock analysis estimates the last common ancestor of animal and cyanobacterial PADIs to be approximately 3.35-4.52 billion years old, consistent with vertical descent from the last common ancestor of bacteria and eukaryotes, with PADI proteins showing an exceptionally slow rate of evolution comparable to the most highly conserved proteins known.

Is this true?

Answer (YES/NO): NO